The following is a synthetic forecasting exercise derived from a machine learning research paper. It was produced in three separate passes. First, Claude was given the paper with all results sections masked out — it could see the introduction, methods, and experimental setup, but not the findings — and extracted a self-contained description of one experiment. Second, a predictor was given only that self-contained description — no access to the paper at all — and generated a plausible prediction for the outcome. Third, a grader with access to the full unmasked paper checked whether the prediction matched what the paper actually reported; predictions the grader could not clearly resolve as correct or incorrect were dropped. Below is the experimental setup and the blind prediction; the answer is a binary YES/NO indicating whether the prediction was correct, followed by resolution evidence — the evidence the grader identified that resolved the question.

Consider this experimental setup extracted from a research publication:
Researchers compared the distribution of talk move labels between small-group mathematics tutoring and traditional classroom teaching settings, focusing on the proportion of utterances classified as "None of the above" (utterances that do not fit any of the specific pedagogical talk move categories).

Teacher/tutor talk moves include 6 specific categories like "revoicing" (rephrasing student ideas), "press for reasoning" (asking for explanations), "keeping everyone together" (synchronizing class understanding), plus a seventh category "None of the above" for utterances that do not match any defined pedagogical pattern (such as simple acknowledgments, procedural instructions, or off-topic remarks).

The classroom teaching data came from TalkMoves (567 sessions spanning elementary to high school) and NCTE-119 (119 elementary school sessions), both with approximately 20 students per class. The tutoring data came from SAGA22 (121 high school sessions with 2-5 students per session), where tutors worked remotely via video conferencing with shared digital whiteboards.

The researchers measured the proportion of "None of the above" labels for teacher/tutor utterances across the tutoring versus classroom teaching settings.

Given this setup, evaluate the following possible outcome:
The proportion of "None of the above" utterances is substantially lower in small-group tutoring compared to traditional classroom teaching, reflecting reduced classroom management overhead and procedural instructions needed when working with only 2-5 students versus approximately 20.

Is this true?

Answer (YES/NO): NO